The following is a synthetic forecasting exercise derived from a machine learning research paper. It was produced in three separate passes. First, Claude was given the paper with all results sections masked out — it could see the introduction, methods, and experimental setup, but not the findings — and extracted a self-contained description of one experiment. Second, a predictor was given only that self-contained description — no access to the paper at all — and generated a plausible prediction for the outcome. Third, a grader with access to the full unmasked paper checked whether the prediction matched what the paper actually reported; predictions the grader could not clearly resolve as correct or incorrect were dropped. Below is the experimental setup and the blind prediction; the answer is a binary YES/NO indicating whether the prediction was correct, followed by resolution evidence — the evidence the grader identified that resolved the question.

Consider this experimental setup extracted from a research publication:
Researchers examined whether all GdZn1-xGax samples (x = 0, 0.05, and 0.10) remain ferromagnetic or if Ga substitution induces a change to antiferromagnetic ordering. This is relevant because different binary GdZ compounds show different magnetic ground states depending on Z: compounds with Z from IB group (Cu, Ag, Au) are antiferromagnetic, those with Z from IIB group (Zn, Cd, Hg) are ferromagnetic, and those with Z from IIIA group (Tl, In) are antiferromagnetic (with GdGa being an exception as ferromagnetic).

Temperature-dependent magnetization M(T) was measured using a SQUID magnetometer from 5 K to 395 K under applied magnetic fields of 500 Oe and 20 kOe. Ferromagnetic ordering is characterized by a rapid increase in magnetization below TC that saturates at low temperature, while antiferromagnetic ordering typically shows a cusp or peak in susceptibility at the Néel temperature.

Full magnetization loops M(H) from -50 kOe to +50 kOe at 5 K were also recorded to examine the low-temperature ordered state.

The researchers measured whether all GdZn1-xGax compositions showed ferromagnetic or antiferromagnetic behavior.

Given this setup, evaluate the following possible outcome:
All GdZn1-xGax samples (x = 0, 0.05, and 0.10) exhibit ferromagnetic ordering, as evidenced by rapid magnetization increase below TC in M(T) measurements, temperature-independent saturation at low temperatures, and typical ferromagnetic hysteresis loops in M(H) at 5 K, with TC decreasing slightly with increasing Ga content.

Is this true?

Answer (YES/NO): NO